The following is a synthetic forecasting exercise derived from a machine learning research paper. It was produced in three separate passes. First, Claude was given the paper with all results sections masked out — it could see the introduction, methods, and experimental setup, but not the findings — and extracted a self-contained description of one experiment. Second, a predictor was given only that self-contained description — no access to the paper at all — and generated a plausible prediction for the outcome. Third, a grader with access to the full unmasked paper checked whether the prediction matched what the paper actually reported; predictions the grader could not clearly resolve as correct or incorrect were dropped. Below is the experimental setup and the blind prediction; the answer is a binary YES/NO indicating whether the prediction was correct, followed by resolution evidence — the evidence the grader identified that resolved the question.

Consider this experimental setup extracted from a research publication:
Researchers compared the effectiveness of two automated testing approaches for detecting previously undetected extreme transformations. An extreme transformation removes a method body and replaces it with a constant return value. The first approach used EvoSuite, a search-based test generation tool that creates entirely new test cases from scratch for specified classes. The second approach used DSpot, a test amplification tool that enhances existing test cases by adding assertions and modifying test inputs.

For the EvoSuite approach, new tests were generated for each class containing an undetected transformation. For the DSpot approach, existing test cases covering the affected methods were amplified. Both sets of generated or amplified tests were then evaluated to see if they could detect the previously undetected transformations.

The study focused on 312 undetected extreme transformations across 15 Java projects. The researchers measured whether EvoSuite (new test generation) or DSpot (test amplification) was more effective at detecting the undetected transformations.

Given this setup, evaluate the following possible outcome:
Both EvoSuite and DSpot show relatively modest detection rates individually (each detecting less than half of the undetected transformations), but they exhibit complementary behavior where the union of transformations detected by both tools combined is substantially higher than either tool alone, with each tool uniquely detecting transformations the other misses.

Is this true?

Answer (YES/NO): NO